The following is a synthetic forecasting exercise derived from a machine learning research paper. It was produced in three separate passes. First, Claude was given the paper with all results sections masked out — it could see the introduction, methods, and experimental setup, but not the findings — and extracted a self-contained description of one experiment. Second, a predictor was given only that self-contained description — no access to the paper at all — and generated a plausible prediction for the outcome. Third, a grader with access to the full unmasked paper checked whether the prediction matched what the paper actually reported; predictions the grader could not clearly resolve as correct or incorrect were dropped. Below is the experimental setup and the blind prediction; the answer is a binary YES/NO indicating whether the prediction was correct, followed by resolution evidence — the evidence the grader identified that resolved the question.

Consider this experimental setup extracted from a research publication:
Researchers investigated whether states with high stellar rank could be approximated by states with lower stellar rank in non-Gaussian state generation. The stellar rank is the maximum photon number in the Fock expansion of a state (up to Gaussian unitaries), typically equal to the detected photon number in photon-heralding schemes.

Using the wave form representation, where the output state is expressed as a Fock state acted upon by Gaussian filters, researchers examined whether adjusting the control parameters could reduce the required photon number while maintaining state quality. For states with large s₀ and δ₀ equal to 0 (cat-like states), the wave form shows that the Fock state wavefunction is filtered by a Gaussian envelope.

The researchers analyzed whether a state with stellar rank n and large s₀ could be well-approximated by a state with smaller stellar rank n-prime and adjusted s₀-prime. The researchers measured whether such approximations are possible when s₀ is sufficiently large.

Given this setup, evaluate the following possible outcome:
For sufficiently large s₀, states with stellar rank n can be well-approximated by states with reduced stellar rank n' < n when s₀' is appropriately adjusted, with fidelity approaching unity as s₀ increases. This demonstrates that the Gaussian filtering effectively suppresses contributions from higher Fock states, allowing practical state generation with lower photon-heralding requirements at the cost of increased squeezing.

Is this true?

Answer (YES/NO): NO